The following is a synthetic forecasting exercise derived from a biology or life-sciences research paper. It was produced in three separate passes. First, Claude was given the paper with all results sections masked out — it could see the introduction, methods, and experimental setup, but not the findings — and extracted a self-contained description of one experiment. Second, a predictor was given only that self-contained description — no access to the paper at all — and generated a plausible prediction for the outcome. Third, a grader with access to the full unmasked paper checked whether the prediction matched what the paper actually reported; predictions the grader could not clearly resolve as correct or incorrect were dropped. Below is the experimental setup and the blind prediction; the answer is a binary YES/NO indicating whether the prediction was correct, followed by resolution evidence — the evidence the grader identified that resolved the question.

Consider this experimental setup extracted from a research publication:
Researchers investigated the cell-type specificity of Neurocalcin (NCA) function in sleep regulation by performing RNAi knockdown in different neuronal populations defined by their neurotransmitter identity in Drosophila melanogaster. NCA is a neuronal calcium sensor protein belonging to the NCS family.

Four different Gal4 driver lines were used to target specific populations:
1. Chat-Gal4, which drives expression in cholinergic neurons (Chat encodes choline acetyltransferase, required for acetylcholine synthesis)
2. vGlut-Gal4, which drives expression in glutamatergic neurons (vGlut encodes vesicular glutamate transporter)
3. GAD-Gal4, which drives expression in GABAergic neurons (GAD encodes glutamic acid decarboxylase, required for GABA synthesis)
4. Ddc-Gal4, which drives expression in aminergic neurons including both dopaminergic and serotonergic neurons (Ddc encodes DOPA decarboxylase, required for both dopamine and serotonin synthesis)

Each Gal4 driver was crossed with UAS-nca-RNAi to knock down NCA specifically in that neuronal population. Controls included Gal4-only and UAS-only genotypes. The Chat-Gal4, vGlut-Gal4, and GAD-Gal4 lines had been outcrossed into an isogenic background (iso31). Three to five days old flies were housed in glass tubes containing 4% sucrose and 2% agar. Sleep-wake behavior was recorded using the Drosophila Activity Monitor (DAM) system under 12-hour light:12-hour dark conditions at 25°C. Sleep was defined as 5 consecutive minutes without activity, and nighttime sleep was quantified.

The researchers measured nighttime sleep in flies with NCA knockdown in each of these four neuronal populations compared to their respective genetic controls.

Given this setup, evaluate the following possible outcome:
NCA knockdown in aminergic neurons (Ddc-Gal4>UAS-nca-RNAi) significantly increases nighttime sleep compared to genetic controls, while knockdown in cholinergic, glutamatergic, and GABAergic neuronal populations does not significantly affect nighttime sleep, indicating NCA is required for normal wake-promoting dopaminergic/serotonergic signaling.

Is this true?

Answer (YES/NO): NO